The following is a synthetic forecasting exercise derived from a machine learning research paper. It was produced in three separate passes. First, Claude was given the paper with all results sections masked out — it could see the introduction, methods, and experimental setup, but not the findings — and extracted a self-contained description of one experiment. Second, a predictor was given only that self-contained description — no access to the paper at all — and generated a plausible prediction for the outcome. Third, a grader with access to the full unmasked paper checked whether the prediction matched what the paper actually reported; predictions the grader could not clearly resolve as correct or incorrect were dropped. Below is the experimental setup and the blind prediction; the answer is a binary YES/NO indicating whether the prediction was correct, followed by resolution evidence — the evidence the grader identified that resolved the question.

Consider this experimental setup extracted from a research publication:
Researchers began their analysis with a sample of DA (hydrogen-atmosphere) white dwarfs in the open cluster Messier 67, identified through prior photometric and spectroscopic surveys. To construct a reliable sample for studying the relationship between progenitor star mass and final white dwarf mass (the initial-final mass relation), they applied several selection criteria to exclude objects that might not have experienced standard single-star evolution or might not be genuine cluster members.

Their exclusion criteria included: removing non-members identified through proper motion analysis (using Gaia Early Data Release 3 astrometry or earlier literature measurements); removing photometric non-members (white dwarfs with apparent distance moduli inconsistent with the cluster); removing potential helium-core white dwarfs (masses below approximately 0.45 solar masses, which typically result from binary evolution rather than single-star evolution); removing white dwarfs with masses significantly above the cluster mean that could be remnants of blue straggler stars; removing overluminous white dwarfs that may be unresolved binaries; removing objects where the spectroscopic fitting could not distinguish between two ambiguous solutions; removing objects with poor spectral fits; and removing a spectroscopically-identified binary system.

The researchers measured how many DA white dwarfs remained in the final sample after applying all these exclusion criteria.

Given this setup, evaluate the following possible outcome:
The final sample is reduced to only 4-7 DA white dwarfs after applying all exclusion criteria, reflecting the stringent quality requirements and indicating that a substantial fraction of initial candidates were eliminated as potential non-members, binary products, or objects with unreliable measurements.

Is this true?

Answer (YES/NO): YES